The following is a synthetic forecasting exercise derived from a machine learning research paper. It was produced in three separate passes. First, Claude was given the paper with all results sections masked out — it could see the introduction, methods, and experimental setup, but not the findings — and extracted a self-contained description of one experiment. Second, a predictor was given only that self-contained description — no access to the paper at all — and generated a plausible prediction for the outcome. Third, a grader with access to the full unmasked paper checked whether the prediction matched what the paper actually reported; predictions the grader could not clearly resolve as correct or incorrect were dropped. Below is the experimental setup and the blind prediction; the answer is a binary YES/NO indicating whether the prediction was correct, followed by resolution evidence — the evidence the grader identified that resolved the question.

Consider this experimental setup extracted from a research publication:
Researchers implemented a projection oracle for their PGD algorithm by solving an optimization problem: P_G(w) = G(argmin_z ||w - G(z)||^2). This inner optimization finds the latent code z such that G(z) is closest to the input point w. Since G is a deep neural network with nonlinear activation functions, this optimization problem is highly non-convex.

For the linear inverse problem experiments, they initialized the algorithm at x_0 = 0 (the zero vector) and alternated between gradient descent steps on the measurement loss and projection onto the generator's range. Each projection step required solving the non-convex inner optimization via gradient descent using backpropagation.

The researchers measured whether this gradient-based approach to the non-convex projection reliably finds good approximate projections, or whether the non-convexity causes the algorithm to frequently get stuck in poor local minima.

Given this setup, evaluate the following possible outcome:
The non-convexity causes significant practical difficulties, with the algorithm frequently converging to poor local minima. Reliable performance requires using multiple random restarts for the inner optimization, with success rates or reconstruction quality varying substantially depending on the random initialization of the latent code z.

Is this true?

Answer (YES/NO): NO